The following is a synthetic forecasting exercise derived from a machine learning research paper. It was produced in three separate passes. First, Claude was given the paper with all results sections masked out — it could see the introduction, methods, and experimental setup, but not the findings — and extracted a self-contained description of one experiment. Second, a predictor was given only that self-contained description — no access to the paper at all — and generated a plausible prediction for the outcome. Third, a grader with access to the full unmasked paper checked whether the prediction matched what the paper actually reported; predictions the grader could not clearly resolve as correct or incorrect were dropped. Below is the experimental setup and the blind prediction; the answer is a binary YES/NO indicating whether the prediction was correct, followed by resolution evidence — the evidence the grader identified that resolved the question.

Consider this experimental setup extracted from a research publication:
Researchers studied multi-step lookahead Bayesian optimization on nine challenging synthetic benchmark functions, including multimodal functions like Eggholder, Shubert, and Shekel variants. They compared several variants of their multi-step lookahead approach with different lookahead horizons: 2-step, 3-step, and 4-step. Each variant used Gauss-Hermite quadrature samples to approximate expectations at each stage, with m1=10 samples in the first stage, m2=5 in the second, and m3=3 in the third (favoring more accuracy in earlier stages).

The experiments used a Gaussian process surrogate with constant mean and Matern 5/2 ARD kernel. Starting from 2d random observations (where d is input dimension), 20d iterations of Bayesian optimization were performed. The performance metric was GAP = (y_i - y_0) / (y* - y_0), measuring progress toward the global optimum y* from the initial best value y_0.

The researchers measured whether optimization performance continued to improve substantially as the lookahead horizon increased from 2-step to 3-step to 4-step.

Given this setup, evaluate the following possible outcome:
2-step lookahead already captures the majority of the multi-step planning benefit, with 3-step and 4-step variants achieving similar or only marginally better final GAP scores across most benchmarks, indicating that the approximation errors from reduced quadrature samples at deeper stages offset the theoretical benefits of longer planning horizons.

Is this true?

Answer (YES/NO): NO